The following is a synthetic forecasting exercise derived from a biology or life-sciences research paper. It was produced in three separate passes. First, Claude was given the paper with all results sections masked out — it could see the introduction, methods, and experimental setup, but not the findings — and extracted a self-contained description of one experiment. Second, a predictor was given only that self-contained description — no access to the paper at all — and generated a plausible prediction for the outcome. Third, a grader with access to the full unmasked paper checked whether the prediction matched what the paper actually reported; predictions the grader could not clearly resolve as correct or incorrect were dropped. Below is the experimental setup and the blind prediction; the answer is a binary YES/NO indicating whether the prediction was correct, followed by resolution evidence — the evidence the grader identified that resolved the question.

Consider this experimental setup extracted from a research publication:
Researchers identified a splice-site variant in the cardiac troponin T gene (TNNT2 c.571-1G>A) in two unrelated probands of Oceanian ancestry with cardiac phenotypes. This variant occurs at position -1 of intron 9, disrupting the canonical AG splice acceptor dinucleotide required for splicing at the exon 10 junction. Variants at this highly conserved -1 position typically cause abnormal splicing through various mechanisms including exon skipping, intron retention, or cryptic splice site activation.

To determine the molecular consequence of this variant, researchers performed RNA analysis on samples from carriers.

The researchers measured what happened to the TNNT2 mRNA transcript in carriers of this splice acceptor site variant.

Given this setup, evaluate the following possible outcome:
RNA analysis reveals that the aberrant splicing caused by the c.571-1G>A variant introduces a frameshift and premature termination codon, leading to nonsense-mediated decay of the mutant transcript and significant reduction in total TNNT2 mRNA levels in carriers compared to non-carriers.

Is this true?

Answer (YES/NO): NO